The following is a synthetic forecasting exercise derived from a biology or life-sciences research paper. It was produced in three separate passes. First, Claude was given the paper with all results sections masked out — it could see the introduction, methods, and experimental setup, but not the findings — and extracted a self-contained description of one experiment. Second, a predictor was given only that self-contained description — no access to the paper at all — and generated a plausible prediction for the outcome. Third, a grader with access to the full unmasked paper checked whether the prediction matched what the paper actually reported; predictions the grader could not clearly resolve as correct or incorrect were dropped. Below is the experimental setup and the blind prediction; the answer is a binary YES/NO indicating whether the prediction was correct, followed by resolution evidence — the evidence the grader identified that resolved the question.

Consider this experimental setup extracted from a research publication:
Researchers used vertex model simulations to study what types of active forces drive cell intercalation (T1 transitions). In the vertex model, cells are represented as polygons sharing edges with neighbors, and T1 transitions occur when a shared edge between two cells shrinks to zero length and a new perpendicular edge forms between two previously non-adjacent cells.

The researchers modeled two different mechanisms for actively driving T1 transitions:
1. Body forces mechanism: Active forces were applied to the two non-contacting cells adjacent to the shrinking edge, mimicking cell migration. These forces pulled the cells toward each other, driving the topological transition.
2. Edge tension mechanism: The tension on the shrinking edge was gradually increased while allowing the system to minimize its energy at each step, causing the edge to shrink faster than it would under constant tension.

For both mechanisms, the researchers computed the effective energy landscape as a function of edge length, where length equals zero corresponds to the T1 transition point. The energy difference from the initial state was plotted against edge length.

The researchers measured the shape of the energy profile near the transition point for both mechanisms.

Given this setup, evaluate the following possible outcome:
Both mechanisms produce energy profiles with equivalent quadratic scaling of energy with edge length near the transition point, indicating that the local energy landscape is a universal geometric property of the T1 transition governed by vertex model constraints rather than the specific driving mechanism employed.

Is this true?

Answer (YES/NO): NO